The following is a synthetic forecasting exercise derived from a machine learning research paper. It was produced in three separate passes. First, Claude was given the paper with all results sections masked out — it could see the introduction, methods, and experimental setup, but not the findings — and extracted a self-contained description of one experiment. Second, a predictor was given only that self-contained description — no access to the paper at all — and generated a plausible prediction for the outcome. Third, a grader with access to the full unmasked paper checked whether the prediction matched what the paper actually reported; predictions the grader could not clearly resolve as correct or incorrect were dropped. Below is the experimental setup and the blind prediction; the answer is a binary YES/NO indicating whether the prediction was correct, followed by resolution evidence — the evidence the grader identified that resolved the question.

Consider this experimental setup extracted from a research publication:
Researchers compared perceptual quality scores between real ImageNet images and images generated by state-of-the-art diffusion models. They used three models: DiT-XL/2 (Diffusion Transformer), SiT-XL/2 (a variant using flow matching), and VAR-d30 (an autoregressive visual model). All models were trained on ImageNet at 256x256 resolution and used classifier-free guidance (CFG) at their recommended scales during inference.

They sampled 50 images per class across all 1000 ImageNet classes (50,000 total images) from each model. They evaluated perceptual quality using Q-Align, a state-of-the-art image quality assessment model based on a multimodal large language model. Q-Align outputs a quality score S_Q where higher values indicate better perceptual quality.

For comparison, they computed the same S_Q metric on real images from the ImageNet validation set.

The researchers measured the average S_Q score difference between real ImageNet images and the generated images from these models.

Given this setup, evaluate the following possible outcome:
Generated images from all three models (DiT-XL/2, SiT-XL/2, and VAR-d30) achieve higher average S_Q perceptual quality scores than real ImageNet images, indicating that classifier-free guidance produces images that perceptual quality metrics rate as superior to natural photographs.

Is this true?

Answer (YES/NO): NO